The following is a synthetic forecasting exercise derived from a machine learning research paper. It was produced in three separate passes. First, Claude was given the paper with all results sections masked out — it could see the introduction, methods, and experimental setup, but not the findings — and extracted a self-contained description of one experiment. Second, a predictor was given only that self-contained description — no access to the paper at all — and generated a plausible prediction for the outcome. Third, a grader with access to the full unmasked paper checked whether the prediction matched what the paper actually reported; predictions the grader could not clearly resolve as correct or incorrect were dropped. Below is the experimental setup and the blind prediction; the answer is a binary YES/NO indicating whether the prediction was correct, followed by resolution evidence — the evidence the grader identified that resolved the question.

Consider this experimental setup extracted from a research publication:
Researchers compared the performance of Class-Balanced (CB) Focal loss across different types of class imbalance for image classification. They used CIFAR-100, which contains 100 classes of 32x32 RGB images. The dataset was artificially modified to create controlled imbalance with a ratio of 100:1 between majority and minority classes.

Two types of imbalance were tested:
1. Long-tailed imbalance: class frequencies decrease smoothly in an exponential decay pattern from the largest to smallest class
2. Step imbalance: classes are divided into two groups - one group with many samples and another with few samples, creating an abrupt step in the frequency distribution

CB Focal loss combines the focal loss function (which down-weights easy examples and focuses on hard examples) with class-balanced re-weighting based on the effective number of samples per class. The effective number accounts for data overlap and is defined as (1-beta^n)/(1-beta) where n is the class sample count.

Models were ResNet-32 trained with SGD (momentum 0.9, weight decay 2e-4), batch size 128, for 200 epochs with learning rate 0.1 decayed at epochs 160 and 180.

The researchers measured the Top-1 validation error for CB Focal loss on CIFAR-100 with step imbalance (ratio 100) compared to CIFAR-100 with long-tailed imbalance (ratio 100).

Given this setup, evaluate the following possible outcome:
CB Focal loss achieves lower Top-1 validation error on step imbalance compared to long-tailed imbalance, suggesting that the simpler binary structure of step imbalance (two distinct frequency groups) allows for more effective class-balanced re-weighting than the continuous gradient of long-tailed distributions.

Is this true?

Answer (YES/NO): NO